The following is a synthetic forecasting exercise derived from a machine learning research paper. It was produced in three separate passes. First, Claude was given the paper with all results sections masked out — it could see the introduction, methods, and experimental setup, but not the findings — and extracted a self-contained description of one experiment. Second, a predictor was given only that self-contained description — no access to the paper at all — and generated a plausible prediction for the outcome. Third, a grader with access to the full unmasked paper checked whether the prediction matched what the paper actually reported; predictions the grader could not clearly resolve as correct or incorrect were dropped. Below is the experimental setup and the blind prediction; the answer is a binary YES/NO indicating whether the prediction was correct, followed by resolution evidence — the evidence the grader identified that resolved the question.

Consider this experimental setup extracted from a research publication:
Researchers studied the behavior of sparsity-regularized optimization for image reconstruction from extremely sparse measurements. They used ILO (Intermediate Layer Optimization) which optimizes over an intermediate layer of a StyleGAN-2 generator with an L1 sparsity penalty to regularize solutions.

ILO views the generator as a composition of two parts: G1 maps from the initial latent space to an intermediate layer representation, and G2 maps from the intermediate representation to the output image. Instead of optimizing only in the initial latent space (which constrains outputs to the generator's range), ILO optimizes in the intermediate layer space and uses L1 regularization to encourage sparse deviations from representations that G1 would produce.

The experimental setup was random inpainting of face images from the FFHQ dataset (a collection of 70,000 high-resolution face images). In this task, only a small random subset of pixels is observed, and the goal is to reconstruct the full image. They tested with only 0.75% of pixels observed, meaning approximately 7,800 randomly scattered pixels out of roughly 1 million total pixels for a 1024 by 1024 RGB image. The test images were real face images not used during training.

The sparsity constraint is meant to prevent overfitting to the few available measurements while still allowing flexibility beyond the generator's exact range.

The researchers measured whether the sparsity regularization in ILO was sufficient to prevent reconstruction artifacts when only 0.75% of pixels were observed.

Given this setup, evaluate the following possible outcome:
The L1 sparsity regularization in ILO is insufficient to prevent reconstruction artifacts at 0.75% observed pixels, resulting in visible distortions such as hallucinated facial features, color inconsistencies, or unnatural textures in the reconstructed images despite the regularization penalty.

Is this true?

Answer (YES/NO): YES